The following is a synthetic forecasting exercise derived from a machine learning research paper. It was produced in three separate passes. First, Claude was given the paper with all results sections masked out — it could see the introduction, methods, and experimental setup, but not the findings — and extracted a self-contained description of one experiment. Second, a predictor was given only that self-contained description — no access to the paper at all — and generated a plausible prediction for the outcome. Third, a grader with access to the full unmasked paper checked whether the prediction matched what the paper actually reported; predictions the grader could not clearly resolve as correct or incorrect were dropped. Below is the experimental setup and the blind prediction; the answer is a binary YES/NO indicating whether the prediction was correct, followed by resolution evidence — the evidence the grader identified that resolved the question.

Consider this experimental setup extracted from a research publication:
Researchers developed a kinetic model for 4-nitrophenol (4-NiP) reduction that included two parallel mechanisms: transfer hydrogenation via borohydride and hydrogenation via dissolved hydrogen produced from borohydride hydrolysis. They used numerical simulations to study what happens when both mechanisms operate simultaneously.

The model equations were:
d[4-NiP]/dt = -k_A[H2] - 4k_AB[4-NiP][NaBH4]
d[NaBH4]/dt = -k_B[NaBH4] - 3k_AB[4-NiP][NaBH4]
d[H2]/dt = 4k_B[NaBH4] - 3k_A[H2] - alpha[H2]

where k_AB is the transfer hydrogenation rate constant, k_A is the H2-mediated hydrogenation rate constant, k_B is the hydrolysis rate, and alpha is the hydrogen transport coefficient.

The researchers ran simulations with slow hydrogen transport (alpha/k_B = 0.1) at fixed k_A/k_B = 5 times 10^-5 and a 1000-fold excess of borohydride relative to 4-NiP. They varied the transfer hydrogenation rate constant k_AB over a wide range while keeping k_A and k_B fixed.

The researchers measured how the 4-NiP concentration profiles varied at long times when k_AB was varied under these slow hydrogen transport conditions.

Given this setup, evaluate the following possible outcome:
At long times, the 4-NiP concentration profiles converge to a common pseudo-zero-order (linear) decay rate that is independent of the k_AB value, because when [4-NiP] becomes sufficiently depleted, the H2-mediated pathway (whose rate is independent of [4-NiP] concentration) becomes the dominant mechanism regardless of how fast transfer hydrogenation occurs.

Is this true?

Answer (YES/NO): YES